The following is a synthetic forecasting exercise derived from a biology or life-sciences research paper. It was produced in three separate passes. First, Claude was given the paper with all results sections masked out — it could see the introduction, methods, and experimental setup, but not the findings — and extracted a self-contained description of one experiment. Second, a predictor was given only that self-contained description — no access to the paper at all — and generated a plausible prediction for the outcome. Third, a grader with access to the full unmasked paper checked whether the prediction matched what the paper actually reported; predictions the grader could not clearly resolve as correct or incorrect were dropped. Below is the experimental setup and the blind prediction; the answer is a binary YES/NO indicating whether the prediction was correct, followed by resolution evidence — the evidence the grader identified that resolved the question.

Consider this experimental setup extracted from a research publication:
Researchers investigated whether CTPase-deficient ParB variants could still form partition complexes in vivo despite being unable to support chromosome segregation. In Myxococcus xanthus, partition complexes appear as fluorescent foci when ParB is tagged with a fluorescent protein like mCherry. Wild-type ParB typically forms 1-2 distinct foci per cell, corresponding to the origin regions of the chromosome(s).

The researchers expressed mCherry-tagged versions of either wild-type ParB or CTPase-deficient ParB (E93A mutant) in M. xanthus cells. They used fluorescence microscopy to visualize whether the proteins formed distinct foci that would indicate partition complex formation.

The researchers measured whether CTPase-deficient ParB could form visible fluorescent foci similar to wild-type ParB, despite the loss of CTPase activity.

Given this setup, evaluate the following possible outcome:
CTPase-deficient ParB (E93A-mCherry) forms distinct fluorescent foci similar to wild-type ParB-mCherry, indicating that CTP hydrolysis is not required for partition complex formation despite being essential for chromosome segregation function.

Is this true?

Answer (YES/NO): YES